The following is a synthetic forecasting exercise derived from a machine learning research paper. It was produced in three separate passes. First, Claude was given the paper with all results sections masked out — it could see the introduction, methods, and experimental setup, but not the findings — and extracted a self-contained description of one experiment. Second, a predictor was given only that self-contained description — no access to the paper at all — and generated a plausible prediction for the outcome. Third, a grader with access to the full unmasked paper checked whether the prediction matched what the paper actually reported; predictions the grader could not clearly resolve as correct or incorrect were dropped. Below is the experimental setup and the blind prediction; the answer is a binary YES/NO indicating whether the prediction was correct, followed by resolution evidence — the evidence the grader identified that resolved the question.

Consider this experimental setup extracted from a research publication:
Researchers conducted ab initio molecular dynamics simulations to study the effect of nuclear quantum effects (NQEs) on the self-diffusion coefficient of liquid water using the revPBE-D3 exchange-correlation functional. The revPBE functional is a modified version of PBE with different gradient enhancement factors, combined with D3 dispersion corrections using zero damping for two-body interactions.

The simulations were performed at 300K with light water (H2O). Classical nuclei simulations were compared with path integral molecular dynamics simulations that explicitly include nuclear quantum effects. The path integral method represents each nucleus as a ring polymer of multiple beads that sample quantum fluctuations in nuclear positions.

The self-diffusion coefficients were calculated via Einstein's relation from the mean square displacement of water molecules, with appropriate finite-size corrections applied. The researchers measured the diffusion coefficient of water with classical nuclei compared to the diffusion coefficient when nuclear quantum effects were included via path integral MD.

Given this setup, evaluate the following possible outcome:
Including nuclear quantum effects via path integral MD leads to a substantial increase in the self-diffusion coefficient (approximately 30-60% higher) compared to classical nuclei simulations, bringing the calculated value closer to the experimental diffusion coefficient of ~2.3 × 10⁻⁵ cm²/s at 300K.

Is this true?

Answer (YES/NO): NO